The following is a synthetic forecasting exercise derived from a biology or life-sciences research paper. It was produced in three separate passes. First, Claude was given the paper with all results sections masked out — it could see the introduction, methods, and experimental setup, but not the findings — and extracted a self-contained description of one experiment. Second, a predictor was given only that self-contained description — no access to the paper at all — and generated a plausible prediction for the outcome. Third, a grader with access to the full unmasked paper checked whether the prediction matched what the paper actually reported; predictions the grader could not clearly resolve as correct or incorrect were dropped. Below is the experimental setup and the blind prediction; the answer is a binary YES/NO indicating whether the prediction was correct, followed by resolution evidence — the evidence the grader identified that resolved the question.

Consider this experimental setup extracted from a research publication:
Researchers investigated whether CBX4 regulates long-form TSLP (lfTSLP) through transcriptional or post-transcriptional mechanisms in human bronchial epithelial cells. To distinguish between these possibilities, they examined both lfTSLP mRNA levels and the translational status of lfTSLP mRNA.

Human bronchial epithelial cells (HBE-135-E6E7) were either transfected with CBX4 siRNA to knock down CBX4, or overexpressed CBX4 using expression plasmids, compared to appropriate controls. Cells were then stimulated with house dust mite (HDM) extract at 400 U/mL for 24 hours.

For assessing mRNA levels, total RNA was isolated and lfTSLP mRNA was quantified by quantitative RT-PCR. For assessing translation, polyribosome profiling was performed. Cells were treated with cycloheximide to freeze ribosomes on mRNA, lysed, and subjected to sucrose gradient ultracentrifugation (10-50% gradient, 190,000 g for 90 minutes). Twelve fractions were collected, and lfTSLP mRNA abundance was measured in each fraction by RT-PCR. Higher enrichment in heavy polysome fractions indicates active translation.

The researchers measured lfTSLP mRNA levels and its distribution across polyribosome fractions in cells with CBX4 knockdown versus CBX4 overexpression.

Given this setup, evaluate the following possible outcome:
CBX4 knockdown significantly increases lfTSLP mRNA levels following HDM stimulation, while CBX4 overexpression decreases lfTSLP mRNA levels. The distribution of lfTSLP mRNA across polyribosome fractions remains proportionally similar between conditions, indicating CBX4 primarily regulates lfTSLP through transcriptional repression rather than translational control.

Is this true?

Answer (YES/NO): NO